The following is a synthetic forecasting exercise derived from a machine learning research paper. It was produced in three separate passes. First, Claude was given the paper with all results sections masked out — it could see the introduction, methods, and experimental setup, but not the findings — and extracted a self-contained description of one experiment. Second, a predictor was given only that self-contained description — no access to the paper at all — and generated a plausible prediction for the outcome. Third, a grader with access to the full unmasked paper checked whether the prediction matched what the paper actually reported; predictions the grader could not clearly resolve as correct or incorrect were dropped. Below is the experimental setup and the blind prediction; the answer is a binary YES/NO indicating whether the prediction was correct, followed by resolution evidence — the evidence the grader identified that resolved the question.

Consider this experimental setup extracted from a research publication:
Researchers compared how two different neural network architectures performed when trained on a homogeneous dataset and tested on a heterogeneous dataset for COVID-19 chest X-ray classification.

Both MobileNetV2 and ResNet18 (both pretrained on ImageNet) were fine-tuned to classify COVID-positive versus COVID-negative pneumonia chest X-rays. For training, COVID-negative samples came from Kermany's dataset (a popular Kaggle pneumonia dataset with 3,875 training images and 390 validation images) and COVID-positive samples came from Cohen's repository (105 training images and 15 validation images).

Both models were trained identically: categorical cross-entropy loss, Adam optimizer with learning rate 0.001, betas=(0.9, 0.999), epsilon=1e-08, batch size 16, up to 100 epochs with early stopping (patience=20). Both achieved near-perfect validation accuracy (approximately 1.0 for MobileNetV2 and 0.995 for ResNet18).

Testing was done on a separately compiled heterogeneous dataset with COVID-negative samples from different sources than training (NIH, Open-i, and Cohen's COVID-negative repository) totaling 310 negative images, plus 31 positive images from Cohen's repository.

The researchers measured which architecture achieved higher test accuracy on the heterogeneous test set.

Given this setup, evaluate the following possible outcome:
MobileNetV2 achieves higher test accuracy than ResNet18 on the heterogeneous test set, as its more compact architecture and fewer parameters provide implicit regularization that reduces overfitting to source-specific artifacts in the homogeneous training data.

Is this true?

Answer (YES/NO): YES